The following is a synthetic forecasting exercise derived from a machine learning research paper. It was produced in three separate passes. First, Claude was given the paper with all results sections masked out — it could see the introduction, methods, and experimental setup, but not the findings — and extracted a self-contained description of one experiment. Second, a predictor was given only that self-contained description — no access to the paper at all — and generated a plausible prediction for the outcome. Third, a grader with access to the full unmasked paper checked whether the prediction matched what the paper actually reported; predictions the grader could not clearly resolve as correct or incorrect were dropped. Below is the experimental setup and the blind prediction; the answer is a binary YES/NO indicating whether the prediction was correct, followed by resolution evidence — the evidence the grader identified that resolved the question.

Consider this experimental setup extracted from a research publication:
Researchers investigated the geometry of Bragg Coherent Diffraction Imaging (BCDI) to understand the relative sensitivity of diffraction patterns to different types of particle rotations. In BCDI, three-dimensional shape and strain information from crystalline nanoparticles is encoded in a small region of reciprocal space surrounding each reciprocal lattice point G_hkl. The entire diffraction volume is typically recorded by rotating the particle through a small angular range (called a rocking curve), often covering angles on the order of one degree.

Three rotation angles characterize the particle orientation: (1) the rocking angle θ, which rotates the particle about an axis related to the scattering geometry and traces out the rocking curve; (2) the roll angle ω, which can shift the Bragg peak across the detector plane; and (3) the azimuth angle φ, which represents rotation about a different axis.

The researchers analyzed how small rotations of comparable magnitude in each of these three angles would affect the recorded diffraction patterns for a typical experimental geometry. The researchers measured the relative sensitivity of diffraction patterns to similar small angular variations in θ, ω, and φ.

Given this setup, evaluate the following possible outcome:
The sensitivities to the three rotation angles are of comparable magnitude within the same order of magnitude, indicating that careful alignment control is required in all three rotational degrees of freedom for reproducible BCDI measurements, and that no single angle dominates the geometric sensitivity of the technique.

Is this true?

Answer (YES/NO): NO